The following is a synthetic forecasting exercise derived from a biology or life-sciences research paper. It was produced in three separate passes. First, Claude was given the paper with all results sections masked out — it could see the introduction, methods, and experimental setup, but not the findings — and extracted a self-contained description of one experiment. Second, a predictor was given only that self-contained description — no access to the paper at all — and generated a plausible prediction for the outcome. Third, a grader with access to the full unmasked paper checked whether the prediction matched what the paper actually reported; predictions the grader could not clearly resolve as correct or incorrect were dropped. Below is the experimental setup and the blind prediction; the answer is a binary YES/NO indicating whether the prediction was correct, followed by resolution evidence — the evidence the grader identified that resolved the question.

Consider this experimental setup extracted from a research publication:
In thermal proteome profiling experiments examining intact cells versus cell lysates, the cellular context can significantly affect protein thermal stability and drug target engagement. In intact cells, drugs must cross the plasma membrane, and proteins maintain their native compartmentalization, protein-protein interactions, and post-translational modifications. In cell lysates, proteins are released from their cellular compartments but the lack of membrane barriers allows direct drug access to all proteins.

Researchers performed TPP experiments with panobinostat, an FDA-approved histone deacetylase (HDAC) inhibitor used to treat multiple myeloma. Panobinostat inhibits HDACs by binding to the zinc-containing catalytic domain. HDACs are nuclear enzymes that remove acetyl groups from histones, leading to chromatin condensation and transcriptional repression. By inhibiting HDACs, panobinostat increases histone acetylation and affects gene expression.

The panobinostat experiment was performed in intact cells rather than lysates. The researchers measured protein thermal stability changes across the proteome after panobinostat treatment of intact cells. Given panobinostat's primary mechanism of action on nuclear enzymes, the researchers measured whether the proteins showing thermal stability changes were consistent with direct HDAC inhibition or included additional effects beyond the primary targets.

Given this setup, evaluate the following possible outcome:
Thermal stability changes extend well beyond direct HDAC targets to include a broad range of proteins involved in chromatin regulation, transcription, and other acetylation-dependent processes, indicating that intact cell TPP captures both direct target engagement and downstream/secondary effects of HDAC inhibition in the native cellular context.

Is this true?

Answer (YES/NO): NO